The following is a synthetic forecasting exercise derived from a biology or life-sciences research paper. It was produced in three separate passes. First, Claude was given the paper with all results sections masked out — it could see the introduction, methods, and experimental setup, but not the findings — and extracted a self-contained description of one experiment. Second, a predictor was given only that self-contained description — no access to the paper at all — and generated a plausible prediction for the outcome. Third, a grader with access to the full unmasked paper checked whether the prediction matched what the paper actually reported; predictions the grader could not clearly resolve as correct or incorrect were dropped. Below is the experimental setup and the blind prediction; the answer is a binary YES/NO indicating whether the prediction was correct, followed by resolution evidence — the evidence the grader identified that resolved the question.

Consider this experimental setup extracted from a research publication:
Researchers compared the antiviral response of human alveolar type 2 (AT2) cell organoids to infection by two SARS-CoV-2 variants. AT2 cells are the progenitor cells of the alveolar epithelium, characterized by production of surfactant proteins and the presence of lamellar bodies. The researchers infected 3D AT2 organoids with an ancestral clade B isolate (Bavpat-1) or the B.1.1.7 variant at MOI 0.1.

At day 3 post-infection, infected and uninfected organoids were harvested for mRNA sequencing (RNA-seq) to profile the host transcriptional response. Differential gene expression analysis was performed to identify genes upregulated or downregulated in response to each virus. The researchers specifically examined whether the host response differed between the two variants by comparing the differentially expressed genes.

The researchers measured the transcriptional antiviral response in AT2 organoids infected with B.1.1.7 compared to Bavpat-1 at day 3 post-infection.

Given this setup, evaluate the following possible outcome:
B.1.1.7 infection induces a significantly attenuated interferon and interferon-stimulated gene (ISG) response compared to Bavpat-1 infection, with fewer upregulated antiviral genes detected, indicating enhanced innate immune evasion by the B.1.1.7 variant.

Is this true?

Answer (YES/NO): NO